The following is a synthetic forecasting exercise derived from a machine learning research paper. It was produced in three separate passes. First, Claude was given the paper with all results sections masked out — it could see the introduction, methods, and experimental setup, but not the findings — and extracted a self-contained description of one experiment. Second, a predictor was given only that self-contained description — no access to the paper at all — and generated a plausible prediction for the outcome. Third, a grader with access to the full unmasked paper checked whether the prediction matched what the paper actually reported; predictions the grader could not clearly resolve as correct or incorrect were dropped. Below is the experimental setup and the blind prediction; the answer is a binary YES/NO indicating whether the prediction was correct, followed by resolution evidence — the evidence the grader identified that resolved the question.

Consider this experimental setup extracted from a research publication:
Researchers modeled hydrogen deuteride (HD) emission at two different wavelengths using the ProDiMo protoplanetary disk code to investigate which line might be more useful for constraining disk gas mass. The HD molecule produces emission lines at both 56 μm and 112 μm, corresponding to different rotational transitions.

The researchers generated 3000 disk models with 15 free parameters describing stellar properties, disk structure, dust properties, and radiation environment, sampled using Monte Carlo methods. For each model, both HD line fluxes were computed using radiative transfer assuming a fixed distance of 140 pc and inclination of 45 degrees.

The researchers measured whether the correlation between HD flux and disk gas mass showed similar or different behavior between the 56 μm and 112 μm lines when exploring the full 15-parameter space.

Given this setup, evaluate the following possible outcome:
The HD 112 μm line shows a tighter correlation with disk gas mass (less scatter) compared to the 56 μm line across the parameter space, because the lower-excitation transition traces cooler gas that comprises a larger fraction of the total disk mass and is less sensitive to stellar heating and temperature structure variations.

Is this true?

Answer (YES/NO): NO